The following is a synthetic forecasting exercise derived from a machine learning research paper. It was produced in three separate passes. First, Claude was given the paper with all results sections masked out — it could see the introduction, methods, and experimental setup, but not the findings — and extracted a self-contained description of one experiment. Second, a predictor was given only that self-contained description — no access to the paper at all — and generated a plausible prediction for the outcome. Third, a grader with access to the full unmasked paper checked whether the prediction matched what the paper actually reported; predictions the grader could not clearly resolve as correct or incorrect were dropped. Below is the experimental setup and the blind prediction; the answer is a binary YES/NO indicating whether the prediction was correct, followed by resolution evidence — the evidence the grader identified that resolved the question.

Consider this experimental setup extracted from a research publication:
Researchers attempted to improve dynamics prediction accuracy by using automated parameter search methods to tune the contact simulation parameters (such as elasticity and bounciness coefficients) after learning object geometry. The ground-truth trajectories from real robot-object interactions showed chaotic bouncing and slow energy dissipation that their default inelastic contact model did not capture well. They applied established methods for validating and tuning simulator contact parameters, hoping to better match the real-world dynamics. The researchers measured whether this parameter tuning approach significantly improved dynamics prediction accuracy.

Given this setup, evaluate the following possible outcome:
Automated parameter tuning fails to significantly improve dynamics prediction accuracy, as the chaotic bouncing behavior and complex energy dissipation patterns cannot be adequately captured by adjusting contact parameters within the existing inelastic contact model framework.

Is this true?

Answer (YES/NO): YES